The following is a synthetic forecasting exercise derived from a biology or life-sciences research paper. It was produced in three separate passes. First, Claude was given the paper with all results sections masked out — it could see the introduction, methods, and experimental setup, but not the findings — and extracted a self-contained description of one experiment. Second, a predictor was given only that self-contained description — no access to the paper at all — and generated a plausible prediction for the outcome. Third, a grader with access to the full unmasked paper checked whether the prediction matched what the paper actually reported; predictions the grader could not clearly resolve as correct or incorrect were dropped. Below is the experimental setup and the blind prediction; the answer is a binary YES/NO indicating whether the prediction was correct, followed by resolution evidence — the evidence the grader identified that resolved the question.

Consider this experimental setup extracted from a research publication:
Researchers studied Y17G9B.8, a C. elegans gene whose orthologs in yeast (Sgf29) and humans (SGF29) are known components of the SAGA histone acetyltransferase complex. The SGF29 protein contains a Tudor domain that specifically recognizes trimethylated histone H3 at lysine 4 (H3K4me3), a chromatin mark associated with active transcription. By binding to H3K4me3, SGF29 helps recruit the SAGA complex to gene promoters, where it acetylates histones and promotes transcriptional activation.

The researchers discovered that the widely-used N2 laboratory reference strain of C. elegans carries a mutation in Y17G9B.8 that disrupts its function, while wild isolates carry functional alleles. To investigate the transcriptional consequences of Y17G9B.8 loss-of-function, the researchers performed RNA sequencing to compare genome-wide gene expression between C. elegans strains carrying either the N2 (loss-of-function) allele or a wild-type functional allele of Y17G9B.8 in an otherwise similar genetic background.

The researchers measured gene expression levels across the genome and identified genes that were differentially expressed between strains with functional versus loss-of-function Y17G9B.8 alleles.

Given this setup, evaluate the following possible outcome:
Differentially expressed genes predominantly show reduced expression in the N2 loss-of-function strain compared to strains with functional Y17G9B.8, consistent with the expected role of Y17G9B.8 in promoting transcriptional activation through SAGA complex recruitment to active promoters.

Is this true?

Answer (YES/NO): YES